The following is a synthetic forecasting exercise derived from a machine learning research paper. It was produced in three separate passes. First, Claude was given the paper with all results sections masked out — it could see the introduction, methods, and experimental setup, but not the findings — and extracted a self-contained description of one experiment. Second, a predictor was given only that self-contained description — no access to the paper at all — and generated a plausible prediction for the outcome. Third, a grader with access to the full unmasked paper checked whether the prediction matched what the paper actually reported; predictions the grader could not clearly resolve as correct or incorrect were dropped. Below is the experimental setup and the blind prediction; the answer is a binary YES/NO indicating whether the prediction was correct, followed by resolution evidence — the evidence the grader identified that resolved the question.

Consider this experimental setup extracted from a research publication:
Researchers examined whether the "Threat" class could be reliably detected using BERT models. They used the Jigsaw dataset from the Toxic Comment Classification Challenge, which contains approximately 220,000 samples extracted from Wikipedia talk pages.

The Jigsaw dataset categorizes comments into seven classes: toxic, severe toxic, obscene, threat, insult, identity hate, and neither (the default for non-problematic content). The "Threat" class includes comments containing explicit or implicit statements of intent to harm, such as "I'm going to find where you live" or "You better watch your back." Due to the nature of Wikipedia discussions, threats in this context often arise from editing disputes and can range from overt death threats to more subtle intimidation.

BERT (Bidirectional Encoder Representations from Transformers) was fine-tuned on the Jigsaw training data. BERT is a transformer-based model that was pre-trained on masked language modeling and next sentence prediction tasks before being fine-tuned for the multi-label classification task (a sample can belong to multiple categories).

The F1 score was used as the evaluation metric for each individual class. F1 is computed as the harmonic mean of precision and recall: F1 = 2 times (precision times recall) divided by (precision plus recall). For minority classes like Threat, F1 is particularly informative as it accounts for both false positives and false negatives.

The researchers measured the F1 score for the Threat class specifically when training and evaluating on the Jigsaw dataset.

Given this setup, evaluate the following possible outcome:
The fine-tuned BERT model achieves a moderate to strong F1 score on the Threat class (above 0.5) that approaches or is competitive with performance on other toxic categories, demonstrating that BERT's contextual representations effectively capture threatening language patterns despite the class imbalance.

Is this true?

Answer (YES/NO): NO